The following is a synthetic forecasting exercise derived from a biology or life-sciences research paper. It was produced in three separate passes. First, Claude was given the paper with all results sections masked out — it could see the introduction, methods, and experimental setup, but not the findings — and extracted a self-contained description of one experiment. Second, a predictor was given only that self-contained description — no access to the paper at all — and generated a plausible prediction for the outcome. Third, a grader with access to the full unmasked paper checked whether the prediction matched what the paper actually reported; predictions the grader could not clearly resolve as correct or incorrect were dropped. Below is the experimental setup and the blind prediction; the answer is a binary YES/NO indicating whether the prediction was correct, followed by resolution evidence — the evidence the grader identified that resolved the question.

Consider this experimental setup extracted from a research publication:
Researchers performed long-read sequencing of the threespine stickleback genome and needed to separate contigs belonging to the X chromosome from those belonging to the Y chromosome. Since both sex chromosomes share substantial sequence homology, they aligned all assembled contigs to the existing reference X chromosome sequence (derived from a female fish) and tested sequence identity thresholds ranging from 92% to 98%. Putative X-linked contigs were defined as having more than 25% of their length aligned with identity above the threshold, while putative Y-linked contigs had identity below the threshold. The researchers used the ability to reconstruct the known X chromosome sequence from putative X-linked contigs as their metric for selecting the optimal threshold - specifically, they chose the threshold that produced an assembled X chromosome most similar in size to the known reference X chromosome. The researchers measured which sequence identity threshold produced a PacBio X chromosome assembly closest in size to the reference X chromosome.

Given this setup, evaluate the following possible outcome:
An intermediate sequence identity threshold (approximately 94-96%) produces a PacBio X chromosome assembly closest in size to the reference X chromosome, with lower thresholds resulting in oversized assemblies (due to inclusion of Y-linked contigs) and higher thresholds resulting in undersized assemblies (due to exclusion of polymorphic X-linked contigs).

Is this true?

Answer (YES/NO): YES